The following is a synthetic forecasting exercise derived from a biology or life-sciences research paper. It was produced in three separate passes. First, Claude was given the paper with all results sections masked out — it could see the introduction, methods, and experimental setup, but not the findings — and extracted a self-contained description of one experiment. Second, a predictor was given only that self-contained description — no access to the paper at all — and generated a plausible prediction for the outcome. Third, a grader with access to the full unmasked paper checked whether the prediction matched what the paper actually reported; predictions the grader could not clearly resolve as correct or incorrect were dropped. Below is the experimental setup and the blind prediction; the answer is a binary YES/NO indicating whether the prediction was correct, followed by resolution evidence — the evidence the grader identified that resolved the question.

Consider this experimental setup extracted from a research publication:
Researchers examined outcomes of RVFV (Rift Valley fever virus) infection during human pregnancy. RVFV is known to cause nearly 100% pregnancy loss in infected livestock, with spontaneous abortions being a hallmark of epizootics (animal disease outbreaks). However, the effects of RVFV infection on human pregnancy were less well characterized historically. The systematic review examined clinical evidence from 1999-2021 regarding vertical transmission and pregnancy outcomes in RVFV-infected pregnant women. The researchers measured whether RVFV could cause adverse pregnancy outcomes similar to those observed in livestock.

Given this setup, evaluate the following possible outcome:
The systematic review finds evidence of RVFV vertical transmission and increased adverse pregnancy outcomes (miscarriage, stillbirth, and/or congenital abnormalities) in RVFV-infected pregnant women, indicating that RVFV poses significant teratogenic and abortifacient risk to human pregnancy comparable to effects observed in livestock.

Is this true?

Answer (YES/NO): NO